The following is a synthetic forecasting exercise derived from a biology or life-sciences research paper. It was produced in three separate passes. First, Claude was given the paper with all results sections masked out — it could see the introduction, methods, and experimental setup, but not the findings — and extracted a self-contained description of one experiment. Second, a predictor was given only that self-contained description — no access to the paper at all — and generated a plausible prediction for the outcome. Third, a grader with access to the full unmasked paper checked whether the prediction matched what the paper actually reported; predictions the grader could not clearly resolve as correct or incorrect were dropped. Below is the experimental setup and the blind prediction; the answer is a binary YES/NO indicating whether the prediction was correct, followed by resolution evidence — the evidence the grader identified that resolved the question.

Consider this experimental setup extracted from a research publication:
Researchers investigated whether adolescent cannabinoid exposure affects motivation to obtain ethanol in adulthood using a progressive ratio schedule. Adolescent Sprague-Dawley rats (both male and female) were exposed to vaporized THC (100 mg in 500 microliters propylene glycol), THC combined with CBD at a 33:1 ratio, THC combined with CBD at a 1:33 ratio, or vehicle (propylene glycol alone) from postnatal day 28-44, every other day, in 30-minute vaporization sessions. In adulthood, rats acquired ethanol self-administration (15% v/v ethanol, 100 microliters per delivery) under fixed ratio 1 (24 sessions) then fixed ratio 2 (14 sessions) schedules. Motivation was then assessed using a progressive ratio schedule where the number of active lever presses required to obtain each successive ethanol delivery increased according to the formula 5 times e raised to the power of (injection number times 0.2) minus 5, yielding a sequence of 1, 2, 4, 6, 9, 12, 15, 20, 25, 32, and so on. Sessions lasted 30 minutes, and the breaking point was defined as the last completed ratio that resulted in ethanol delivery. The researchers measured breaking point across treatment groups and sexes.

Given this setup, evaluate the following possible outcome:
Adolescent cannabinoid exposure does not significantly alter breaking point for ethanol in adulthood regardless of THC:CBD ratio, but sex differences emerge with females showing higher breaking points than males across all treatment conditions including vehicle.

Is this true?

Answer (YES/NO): NO